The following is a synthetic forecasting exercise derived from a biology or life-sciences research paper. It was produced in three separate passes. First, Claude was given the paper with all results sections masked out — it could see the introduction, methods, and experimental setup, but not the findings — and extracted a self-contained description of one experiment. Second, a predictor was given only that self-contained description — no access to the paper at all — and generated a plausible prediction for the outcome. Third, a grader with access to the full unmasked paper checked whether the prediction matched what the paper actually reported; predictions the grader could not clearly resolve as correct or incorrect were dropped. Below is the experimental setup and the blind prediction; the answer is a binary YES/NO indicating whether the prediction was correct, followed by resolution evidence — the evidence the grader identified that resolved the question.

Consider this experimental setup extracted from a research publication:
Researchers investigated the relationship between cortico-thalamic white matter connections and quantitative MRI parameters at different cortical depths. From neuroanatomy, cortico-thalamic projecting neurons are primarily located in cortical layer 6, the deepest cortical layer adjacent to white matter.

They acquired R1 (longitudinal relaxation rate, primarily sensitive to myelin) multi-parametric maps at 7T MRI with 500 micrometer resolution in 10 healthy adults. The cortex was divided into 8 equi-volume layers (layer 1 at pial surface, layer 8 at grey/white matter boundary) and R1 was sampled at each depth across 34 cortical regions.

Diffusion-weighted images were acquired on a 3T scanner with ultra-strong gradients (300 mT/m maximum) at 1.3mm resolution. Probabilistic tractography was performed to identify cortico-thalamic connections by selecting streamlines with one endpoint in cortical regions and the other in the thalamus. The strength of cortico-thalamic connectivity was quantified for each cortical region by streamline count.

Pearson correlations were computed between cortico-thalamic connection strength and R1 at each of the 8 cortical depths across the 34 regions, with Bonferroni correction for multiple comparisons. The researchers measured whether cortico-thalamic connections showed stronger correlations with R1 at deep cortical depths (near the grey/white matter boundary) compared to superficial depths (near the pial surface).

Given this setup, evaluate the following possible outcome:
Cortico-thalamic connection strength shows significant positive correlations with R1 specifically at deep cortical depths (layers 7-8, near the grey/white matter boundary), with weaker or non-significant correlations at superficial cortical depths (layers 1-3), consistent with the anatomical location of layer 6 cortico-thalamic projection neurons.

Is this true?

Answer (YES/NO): NO